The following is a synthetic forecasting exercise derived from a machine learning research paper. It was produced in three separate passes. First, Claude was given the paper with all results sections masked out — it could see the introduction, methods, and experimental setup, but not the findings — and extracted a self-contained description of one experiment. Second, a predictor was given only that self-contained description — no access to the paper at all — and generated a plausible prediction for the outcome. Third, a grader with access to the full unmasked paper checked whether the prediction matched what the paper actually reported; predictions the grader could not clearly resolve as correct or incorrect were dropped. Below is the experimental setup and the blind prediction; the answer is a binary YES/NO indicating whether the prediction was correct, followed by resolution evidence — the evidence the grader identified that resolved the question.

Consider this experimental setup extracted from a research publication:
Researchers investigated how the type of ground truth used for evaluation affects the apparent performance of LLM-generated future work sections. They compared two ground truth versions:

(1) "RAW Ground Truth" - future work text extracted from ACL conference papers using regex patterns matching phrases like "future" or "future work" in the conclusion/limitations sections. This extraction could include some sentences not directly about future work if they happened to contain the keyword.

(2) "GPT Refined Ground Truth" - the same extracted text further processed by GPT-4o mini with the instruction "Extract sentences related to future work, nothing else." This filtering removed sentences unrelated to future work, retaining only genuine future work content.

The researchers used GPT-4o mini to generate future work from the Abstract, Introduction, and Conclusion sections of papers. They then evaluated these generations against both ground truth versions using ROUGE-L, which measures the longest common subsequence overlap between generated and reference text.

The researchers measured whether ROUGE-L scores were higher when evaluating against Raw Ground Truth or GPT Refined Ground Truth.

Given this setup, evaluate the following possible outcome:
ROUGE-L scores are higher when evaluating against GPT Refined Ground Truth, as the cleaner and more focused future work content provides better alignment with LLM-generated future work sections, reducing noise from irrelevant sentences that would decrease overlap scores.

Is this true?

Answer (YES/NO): YES